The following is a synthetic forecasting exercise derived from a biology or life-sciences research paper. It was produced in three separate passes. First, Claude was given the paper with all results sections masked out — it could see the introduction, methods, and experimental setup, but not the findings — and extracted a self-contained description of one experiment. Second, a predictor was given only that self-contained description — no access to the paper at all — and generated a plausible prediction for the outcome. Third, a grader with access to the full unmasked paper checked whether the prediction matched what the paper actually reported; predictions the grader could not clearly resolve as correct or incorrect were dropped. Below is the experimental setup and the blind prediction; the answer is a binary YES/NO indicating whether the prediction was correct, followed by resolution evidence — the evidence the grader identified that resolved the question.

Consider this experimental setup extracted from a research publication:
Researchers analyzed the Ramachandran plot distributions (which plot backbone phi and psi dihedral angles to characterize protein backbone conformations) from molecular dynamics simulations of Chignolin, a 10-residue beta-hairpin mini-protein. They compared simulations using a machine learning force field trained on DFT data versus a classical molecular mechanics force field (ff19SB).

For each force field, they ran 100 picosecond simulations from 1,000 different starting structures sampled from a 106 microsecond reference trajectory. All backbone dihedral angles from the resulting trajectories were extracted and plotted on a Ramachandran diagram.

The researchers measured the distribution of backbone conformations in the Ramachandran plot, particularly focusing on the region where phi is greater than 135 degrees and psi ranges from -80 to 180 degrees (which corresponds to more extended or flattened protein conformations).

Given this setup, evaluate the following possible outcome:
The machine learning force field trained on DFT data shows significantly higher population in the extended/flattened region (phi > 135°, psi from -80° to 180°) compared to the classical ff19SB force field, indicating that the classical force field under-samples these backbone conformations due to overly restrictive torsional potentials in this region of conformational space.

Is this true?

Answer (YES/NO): YES